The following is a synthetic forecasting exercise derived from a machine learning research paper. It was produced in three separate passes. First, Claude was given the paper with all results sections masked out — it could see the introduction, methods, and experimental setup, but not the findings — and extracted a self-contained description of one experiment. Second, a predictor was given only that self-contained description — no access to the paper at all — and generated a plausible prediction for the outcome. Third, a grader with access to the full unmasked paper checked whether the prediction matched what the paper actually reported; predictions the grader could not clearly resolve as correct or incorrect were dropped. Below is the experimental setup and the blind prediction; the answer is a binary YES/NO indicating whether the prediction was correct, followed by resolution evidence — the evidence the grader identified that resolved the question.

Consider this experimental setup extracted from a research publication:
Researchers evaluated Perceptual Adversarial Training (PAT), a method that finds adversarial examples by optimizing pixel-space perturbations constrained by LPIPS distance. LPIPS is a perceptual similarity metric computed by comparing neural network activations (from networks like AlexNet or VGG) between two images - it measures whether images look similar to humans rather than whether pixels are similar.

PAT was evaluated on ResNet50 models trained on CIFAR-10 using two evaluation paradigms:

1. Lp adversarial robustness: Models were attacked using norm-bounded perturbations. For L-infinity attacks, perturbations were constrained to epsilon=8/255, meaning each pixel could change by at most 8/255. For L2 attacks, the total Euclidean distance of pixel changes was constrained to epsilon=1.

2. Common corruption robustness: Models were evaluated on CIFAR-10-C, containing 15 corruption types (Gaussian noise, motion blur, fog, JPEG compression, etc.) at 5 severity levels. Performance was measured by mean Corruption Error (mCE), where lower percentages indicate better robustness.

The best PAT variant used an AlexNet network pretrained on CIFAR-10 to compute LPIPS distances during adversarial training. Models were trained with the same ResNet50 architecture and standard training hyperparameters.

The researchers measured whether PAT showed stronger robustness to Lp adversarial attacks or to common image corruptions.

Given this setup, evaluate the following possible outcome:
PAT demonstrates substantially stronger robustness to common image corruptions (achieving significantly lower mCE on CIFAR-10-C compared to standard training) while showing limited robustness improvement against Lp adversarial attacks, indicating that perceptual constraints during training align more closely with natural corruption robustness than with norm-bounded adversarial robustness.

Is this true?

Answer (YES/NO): NO